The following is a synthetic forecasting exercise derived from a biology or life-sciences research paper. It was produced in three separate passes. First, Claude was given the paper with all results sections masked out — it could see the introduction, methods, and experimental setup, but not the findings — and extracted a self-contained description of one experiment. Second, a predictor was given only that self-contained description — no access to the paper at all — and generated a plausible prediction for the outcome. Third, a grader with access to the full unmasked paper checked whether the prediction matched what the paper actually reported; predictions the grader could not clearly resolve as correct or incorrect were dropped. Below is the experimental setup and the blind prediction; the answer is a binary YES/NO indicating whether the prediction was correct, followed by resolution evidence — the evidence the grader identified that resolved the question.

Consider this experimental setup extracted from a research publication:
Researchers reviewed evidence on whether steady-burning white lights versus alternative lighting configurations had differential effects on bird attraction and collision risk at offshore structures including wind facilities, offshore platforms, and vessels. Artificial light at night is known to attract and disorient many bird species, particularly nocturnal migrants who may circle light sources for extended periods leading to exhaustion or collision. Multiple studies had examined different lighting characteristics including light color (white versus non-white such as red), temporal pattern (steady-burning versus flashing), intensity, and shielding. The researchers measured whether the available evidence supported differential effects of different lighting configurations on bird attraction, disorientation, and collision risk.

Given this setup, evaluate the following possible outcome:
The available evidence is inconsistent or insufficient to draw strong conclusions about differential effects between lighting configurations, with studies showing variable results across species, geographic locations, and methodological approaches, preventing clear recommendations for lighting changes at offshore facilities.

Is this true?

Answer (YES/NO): NO